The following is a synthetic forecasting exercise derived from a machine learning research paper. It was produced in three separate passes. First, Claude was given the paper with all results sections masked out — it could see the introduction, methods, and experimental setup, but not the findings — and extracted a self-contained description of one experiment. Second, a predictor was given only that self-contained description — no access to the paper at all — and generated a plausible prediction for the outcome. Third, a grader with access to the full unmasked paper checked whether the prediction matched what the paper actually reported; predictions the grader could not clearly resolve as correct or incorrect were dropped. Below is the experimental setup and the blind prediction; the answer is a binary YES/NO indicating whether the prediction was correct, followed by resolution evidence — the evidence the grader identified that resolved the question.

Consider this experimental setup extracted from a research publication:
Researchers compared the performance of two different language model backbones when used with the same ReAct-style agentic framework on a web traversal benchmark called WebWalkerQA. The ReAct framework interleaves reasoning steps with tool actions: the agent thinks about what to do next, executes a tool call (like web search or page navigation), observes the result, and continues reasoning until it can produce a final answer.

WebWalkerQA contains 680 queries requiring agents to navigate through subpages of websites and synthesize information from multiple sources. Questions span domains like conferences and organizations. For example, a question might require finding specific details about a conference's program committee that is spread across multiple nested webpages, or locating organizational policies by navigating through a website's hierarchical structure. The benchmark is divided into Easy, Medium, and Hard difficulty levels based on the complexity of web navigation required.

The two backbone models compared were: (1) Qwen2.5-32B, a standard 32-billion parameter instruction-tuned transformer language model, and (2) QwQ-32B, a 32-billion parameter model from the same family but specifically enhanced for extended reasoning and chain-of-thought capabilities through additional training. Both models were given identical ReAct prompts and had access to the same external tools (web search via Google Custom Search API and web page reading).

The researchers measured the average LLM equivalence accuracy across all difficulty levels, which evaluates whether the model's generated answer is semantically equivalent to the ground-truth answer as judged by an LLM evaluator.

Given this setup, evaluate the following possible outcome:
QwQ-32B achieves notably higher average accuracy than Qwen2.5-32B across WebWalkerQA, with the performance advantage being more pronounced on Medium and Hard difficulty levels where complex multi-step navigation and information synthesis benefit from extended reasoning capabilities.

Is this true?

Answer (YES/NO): NO